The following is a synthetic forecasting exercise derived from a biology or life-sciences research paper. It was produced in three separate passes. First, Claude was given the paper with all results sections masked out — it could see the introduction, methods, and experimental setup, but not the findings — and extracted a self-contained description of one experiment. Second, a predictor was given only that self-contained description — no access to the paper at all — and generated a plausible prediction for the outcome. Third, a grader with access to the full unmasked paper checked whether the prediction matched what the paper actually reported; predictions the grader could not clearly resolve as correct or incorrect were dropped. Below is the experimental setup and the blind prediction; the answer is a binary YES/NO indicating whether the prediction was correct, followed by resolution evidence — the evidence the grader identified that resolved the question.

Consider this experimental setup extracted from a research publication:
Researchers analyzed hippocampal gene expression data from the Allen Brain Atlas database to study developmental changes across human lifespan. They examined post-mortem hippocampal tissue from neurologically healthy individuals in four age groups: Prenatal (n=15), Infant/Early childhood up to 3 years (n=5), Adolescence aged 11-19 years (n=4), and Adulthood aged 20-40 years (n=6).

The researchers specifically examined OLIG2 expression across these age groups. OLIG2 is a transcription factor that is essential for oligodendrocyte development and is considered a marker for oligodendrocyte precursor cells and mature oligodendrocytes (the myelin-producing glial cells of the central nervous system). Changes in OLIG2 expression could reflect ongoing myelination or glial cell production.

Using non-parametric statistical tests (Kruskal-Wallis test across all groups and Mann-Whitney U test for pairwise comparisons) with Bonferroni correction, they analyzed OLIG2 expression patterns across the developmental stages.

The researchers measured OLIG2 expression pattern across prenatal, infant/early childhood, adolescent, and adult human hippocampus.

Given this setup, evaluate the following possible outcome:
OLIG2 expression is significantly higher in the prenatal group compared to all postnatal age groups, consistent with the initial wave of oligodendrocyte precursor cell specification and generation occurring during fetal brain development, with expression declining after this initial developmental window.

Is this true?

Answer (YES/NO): YES